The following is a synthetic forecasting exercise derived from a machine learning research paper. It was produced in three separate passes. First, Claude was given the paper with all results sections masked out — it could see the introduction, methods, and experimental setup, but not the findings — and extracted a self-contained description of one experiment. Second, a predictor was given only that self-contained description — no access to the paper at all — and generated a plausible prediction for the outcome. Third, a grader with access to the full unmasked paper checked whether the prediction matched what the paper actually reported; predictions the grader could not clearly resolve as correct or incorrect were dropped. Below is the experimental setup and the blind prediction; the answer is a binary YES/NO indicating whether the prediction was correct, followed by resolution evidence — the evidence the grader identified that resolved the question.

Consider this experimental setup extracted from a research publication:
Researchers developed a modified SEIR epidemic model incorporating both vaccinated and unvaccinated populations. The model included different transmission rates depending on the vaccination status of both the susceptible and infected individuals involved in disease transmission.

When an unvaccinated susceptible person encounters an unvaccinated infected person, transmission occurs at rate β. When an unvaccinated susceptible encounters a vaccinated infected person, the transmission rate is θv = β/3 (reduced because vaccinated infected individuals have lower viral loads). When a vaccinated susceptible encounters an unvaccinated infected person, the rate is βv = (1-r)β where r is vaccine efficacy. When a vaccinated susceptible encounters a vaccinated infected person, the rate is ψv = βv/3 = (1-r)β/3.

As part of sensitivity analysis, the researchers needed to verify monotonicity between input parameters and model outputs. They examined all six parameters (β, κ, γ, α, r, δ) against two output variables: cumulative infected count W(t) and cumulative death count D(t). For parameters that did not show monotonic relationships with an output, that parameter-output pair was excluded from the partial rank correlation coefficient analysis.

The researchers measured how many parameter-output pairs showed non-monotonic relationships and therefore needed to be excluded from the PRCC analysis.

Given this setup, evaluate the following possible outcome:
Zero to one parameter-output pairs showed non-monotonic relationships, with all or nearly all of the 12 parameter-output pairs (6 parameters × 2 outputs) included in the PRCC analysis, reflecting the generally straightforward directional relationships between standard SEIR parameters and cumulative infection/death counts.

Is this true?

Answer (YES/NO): YES